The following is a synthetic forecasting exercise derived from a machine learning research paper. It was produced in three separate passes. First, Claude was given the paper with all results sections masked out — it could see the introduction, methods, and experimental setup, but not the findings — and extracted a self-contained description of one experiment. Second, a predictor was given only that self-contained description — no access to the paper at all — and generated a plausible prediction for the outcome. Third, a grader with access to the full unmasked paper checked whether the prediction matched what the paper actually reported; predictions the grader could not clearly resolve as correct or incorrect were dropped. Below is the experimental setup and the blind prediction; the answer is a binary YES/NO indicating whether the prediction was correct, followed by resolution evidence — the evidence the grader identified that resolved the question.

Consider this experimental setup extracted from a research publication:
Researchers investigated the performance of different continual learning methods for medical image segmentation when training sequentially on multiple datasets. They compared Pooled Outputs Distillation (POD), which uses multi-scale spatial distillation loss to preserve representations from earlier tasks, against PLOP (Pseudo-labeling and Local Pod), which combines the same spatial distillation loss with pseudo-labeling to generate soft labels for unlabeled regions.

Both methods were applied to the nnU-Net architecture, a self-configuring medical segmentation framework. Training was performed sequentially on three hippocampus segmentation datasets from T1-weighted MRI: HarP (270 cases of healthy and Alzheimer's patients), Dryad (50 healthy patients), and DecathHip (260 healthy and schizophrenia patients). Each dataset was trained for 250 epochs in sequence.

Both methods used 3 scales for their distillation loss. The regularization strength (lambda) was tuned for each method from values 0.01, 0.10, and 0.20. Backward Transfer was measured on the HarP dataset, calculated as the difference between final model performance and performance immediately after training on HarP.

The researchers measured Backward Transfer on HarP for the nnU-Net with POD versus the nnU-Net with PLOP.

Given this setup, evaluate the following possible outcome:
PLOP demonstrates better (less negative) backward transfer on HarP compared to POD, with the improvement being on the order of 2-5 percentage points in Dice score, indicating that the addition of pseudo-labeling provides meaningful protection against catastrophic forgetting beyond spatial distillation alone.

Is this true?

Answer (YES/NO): NO